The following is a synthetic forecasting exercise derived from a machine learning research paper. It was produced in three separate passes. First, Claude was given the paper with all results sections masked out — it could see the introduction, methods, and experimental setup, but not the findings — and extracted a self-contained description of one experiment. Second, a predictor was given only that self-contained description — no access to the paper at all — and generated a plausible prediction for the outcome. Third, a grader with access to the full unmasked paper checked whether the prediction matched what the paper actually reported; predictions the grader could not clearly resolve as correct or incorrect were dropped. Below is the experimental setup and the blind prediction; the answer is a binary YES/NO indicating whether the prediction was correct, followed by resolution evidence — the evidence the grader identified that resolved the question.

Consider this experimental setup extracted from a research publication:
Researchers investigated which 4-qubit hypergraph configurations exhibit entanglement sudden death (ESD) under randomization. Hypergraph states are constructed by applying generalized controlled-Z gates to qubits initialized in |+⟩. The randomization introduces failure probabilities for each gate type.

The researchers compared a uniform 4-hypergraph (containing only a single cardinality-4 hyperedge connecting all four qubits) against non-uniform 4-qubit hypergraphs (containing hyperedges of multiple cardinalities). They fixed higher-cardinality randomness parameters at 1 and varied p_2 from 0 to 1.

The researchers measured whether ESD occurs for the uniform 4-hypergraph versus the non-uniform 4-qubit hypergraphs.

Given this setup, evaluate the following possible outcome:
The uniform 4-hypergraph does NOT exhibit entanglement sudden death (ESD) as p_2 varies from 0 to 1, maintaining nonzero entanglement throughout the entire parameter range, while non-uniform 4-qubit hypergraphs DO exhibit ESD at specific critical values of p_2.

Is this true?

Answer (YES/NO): YES